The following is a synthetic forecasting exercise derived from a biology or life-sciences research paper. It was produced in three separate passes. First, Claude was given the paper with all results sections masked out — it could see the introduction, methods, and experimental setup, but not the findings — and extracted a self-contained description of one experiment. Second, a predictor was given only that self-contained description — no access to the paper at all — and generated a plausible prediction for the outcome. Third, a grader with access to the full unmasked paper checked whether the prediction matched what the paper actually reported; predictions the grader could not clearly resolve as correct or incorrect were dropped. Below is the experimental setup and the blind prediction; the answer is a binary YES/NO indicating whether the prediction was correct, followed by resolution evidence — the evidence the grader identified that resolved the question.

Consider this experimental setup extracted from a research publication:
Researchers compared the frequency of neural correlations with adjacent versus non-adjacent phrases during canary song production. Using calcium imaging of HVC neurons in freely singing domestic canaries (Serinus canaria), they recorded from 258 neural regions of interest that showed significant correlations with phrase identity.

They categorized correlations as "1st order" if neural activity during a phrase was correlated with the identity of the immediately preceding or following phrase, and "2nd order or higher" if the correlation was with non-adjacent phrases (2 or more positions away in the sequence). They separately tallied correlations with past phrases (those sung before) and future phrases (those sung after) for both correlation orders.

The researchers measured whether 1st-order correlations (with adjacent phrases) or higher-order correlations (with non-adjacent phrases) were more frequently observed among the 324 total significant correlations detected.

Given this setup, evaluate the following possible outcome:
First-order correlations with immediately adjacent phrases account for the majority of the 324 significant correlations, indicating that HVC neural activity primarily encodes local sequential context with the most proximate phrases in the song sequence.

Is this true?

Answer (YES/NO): YES